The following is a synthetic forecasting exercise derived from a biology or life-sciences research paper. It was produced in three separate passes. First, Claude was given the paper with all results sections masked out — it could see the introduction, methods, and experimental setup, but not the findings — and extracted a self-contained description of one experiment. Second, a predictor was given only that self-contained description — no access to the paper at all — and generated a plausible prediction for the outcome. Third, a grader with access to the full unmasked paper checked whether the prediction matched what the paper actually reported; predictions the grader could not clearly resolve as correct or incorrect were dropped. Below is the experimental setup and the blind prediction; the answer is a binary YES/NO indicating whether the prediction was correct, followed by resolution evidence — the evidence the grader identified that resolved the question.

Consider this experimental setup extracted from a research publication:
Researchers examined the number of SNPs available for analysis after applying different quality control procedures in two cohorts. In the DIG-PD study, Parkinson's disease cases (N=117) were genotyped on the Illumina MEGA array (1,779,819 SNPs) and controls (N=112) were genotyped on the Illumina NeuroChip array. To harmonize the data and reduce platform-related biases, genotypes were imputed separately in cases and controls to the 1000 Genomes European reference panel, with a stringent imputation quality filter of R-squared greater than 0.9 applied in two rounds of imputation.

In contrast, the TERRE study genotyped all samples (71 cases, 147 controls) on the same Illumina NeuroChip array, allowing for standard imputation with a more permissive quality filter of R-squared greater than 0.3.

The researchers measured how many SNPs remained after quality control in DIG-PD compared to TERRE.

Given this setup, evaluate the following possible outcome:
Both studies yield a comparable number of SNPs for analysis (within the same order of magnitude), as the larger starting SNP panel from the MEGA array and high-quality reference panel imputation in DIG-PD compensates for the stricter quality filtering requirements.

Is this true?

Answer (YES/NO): NO